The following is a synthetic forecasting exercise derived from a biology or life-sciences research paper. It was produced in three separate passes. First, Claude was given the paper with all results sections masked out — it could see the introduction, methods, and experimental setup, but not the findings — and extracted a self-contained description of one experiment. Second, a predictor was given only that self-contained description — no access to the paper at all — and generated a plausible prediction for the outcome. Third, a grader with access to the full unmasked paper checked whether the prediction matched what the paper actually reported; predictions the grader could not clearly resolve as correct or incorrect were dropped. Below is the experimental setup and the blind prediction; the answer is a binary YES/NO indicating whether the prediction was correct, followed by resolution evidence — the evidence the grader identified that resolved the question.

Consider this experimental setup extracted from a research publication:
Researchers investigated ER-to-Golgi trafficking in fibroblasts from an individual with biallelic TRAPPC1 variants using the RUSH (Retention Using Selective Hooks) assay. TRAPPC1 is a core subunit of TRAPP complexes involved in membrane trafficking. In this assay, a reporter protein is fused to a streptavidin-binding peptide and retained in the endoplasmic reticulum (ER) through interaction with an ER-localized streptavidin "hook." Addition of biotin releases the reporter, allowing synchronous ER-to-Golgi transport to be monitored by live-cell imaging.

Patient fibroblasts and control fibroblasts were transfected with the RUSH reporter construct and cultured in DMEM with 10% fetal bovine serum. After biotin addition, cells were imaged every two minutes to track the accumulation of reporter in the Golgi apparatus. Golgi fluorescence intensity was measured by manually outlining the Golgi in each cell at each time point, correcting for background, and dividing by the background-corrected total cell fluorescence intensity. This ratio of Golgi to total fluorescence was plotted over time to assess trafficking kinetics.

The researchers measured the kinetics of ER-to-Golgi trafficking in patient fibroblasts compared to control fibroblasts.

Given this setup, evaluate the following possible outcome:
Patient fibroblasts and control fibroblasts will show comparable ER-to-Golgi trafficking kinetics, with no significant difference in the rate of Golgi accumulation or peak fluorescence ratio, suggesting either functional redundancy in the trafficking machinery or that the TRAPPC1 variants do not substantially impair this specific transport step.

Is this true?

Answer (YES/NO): NO